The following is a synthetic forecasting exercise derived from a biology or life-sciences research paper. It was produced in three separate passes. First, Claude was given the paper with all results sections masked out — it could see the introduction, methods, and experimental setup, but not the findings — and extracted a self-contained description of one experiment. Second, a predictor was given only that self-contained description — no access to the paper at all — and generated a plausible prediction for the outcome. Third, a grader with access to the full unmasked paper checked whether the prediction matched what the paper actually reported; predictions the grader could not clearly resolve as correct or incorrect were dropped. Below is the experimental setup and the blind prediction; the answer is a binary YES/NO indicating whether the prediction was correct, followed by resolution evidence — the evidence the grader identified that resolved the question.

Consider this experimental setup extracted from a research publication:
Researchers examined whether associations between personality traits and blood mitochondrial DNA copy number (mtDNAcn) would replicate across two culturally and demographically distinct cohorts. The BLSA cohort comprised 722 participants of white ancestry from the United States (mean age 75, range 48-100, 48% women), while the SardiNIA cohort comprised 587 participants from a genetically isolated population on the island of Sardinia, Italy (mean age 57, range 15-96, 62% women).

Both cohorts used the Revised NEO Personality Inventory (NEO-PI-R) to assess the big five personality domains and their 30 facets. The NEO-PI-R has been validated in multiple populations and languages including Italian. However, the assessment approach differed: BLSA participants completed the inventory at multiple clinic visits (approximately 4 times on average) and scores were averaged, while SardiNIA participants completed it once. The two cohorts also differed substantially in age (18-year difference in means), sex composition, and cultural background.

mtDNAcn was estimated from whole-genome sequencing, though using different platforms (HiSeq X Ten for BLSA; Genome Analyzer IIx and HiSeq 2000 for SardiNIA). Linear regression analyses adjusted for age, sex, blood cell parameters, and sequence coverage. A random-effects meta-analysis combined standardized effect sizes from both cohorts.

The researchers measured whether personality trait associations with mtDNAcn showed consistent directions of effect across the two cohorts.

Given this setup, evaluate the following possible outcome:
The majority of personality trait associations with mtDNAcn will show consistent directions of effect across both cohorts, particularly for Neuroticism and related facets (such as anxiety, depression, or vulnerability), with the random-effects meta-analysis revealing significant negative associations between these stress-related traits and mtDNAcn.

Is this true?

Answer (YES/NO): YES